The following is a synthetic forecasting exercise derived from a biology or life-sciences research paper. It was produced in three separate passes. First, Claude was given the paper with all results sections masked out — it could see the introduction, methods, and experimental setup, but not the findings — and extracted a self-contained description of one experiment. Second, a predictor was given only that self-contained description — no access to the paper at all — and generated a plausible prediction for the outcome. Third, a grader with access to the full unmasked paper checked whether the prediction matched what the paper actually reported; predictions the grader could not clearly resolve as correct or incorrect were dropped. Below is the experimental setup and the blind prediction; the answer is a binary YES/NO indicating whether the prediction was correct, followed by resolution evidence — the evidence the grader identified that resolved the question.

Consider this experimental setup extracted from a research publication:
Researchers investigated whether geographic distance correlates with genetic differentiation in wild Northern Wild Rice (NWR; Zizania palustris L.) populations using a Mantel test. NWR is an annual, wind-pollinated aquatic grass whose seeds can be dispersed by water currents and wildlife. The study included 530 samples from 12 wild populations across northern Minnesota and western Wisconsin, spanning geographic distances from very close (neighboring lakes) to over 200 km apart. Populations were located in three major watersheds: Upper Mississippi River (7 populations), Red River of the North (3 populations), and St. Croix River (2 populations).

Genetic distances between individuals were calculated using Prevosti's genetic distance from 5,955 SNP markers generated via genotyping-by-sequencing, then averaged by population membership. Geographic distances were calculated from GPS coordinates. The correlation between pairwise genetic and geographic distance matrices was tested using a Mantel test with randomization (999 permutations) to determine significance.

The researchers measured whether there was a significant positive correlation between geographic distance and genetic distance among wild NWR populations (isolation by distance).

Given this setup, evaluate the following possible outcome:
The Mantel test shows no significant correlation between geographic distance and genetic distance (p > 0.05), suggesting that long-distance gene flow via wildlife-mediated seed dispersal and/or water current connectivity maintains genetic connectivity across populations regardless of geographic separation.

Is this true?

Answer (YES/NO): NO